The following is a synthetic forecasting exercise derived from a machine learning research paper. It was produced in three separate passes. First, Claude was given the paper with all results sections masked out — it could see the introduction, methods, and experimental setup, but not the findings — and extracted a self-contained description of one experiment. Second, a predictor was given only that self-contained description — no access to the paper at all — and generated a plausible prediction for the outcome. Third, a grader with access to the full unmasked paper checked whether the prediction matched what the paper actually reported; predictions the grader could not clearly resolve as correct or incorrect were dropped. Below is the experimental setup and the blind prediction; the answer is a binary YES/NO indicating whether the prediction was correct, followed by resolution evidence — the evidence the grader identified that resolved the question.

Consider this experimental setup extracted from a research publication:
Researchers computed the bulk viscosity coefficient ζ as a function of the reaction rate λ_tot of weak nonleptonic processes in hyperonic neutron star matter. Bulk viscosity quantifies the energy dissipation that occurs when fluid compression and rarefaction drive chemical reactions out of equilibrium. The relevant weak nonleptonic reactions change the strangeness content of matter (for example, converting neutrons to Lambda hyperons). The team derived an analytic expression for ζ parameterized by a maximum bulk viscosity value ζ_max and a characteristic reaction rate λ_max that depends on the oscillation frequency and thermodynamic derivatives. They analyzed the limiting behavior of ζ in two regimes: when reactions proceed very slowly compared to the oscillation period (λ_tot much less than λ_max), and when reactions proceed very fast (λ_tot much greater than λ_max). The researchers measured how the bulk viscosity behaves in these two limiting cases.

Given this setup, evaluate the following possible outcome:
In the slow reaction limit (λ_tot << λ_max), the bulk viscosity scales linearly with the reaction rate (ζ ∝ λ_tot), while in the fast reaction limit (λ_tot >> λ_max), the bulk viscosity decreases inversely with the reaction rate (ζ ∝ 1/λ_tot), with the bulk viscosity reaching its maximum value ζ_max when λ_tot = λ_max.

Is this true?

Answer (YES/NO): YES